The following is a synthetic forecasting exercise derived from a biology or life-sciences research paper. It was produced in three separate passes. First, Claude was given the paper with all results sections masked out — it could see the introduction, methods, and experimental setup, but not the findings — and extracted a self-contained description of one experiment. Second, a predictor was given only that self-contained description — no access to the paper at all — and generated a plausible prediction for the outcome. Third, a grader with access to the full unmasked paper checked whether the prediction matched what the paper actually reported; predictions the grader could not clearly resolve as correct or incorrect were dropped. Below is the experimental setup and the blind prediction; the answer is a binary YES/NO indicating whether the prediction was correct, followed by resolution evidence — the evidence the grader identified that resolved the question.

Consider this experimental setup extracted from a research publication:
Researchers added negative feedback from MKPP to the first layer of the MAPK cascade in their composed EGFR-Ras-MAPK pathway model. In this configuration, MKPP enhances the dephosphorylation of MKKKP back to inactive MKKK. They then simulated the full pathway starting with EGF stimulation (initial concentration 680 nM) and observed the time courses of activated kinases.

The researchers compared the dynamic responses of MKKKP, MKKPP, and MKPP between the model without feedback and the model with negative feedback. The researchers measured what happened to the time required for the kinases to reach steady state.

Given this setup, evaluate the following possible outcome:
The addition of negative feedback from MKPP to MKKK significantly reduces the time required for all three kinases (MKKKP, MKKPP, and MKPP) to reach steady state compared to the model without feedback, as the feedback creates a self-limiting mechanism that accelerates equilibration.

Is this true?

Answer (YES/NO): NO